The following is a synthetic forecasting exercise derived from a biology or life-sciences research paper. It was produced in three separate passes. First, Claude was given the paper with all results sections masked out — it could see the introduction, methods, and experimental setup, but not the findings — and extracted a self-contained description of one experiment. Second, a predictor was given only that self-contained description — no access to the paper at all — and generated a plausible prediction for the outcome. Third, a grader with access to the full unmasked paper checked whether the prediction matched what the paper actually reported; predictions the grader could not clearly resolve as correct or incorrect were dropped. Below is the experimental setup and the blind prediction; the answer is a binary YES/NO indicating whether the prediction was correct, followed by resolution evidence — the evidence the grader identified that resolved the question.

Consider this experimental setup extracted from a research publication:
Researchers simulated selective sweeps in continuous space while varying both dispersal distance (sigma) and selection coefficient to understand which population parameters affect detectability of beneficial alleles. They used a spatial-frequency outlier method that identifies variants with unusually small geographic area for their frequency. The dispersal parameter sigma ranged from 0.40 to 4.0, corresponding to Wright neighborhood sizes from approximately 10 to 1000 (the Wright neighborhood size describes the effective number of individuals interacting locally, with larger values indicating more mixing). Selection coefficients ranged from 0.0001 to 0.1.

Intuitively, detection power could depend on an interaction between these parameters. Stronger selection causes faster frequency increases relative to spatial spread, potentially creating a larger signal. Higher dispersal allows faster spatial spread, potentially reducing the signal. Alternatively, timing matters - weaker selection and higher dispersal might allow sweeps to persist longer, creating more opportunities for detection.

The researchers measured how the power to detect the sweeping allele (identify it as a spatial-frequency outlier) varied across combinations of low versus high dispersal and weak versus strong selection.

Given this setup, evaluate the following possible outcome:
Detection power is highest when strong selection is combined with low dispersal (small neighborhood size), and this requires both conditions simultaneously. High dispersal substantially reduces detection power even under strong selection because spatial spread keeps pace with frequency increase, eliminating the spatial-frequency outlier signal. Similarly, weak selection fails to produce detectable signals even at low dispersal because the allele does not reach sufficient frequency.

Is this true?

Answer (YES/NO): NO